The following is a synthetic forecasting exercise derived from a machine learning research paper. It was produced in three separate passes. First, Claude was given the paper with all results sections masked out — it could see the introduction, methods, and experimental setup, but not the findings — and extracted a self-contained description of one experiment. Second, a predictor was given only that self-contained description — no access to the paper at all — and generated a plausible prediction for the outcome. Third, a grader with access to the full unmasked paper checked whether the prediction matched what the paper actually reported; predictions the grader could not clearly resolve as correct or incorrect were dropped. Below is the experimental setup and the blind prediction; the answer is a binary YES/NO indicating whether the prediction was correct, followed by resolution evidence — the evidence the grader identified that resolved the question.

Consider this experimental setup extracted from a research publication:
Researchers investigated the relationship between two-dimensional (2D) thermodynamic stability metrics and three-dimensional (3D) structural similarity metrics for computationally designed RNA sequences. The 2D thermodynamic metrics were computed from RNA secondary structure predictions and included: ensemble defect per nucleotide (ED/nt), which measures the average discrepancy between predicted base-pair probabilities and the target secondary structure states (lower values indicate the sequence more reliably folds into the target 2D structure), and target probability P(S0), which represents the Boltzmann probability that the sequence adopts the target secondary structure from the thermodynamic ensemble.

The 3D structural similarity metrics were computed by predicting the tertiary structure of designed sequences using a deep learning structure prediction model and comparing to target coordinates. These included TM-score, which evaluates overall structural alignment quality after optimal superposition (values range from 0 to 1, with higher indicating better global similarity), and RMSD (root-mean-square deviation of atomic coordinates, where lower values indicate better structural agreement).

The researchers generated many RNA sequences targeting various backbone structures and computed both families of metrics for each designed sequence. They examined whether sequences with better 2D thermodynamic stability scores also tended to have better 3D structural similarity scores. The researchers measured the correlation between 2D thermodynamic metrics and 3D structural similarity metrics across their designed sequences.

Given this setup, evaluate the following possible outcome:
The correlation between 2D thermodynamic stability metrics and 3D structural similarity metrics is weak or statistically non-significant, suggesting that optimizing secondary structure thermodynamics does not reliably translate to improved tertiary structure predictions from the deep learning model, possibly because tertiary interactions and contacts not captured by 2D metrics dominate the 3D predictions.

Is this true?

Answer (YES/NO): YES